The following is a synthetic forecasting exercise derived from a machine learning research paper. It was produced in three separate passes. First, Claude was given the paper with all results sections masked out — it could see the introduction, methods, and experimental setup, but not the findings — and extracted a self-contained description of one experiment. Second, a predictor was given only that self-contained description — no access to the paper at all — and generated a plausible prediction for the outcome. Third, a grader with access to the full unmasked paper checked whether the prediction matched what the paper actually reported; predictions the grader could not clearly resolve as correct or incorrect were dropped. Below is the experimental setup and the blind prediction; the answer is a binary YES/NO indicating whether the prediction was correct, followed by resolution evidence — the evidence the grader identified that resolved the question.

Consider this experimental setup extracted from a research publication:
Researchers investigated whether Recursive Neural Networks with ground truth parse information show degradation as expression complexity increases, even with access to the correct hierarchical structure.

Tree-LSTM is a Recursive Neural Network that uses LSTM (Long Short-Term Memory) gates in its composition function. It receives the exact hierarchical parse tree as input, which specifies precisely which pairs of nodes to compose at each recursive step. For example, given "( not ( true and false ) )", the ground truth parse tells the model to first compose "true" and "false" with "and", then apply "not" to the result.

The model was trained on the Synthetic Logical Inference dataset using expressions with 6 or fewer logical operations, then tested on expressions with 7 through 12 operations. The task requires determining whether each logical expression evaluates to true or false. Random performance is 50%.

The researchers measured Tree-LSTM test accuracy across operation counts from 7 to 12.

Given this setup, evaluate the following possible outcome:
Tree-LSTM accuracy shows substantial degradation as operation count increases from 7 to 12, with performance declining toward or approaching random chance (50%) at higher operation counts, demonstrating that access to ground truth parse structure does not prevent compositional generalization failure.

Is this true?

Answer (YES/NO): NO